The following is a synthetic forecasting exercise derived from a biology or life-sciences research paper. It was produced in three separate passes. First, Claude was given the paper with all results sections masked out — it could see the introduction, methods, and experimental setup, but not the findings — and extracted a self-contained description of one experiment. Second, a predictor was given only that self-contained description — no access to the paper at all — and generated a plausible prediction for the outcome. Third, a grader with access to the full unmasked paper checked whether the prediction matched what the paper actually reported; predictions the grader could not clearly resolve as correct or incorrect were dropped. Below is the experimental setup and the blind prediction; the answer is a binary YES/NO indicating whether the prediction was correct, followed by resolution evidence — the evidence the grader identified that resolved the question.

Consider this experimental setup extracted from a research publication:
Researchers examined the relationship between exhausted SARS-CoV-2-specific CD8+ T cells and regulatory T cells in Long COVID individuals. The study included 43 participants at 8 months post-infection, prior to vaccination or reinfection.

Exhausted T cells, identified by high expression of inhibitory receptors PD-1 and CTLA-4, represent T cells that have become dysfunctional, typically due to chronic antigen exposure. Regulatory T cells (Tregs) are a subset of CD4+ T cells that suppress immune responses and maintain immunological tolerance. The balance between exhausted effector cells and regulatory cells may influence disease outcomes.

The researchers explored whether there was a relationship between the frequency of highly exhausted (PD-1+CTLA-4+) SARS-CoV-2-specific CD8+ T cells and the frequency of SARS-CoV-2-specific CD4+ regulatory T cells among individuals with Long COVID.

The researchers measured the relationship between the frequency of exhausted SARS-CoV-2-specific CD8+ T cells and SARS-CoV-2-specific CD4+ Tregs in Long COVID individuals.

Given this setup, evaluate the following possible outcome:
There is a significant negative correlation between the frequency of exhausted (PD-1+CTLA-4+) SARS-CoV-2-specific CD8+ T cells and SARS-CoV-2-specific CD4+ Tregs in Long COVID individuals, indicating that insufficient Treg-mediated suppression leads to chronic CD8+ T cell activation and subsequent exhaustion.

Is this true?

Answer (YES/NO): YES